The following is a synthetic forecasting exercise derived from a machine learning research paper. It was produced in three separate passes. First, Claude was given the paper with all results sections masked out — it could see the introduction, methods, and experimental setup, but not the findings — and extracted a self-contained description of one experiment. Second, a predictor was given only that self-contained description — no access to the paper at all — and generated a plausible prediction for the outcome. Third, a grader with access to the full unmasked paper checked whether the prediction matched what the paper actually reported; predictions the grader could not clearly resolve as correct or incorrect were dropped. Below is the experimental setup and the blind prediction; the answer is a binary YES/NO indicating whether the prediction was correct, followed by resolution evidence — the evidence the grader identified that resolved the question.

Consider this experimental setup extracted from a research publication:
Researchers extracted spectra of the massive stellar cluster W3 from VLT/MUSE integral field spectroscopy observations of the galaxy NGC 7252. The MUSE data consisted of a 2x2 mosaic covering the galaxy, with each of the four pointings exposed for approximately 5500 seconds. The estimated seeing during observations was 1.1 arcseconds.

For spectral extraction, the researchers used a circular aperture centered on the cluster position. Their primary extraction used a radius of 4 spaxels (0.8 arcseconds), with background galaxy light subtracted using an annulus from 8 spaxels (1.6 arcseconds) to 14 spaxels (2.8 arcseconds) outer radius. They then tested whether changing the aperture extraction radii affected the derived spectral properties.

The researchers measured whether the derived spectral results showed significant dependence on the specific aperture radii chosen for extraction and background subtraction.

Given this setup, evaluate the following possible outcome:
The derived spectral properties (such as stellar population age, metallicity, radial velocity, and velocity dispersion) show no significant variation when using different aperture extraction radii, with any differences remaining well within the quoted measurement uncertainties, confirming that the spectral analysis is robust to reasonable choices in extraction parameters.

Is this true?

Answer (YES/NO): YES